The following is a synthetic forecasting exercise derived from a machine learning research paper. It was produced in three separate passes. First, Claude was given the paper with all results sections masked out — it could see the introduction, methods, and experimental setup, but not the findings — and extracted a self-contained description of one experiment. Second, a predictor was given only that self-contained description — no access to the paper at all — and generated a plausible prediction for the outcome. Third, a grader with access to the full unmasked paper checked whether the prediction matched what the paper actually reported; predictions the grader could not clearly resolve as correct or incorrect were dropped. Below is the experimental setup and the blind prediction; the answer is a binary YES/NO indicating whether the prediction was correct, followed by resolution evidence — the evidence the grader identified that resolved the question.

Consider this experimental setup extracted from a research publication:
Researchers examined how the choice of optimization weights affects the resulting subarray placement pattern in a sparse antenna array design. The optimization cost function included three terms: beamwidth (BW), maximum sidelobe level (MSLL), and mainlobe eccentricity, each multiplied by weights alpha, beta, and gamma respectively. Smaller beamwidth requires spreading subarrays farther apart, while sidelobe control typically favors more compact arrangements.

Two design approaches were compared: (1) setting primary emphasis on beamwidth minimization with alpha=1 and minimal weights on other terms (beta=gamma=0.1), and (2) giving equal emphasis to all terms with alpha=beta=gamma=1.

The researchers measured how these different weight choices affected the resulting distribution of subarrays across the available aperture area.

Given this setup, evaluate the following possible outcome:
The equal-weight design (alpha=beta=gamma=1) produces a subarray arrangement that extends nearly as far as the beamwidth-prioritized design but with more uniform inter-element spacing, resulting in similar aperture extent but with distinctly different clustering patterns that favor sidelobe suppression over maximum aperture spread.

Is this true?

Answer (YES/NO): NO